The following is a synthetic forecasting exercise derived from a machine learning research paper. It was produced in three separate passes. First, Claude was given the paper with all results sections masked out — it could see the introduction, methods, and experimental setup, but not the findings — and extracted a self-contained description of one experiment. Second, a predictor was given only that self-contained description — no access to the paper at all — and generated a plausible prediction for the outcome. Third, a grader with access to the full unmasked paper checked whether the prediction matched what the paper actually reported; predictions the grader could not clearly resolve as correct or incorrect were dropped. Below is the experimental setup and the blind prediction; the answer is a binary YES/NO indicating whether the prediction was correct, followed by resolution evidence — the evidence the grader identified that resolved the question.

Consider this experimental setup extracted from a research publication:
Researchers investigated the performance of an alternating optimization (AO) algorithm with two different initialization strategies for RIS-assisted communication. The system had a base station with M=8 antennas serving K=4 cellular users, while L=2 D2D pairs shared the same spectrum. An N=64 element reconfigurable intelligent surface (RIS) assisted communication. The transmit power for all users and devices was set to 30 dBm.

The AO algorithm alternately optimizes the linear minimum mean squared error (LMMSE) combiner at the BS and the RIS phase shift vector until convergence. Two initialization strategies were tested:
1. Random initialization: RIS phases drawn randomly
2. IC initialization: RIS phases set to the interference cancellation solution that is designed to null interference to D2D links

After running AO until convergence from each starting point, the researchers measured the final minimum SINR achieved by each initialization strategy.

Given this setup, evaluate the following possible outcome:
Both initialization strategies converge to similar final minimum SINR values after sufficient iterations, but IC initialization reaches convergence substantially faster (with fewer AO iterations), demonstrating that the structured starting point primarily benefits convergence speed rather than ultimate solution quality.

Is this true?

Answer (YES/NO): YES